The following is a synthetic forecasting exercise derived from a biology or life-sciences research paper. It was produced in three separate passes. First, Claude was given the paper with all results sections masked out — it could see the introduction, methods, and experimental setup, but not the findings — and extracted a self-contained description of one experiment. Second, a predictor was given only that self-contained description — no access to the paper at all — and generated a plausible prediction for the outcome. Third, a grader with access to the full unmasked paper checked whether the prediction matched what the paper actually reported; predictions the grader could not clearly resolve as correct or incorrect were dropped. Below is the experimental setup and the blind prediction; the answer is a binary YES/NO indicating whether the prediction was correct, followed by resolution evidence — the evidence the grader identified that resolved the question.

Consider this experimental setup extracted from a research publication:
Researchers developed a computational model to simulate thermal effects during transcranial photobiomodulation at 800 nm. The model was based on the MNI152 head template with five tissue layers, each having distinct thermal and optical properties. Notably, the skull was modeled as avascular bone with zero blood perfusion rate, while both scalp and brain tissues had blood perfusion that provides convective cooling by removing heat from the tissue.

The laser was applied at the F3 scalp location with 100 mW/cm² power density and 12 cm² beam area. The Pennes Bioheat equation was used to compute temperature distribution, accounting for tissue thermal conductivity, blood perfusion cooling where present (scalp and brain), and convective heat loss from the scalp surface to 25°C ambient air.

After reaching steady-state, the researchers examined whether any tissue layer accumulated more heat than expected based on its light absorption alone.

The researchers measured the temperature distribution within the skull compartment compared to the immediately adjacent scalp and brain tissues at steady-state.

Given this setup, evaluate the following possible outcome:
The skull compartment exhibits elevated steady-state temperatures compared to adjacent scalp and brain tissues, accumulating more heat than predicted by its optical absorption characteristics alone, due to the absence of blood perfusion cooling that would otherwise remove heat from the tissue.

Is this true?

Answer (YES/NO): NO